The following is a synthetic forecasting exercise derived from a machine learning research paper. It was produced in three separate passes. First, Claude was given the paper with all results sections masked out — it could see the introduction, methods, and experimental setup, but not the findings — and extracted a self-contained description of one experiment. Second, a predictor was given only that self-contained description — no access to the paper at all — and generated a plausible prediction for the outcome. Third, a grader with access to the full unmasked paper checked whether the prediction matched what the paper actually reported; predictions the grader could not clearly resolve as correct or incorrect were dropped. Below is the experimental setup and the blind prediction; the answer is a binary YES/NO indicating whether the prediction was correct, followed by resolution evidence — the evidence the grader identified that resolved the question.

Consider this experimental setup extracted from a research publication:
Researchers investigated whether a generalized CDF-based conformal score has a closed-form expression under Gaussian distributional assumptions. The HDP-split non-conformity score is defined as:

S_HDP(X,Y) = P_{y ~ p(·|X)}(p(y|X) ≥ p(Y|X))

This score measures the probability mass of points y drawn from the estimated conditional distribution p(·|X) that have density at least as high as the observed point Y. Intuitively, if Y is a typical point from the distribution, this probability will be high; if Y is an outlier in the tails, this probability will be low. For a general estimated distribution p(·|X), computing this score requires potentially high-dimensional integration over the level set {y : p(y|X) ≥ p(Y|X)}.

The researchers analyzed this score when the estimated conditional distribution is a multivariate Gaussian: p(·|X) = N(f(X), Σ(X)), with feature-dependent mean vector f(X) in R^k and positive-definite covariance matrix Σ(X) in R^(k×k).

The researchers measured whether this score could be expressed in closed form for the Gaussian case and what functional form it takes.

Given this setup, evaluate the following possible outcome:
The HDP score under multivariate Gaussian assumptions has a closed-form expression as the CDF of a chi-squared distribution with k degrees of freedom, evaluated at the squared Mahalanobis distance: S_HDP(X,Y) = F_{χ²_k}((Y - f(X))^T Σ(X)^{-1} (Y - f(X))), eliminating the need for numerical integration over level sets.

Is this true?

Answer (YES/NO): YES